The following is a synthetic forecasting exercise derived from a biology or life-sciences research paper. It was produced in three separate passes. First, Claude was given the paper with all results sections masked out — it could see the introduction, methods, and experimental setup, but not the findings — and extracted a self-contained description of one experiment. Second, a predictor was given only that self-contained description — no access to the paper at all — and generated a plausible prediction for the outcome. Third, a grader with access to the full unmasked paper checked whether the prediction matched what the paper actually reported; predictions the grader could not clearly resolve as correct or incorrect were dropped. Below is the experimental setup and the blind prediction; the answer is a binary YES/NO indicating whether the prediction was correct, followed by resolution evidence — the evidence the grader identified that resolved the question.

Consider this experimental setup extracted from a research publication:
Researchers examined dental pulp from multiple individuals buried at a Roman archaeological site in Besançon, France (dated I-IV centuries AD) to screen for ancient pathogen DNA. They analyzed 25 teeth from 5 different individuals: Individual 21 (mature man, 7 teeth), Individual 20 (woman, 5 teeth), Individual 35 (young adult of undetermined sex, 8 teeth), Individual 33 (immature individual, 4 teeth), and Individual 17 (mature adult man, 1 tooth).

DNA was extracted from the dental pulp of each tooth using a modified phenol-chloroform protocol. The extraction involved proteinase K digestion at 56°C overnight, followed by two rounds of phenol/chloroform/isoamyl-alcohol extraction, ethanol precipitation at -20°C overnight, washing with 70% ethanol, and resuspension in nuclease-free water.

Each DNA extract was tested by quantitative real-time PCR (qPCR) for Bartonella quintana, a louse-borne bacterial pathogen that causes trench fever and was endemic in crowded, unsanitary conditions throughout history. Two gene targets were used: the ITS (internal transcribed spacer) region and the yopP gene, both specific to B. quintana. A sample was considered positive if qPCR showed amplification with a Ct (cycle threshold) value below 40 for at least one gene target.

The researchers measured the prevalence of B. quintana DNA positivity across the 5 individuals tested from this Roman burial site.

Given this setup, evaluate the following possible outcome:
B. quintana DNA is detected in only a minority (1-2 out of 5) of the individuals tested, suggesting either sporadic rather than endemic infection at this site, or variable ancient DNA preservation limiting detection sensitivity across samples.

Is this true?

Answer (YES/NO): YES